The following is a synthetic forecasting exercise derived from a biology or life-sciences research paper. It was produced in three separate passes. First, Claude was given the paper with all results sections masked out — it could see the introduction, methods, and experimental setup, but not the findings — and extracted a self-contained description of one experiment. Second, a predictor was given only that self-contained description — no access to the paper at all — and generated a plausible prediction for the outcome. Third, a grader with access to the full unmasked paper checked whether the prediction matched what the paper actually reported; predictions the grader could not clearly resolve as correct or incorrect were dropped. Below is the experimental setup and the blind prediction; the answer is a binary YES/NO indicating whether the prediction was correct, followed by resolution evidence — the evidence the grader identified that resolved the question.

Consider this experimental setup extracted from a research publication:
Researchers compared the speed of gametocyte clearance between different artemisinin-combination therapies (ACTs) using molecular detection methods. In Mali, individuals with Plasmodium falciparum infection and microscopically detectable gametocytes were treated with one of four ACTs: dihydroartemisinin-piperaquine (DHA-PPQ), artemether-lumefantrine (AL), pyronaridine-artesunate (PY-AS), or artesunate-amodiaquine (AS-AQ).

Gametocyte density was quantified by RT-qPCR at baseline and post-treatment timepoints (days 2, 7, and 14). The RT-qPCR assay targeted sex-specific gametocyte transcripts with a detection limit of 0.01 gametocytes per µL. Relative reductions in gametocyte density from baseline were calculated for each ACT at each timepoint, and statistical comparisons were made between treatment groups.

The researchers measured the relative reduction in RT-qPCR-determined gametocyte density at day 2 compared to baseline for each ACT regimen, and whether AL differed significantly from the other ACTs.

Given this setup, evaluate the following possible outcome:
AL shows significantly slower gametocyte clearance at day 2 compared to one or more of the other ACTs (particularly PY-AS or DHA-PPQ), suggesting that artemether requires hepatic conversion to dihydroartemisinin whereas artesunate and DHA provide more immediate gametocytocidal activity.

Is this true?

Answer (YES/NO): NO